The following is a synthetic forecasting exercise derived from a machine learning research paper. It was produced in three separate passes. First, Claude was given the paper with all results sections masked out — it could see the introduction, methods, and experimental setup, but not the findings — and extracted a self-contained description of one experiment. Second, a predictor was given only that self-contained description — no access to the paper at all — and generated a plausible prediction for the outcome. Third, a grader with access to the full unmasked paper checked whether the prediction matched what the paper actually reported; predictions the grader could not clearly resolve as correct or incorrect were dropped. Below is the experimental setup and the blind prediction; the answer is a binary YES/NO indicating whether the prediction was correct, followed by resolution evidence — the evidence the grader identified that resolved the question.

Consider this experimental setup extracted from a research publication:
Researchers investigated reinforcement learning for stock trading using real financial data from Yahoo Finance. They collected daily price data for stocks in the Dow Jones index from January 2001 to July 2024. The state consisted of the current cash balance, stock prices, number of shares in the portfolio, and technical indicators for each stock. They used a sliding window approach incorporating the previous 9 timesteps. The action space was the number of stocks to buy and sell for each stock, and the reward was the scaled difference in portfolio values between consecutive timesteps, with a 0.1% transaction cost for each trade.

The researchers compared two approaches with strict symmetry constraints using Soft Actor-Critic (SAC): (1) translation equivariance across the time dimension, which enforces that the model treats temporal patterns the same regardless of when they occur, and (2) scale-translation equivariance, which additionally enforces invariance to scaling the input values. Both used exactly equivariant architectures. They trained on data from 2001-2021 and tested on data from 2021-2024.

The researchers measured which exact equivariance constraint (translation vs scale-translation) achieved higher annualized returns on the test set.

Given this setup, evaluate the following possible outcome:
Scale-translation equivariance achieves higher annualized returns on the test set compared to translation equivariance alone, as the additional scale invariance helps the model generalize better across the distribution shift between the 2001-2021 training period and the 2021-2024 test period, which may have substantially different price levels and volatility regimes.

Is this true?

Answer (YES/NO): YES